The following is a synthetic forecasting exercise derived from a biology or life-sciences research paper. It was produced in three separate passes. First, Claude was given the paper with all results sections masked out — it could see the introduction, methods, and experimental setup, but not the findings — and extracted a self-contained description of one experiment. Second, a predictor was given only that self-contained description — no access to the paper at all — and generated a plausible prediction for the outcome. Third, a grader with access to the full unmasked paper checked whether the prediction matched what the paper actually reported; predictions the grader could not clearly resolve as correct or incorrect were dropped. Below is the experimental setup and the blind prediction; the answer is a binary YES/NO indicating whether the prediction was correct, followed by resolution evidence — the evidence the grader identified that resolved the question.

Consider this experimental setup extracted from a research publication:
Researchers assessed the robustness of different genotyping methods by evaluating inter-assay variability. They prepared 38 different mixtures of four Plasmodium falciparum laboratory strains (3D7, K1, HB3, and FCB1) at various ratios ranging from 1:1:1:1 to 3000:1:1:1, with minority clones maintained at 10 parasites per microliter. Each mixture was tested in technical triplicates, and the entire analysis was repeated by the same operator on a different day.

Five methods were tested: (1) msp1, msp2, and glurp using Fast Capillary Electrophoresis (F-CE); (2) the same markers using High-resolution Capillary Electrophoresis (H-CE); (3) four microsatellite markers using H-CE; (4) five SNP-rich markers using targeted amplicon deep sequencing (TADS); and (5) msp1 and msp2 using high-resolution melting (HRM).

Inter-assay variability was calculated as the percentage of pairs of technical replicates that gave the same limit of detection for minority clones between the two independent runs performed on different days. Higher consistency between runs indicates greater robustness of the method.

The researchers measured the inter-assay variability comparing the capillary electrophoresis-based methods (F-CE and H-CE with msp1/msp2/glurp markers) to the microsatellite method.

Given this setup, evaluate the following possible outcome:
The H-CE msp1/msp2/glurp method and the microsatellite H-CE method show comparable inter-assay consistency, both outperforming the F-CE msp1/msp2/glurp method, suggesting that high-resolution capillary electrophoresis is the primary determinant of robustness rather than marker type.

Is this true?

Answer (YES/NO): YES